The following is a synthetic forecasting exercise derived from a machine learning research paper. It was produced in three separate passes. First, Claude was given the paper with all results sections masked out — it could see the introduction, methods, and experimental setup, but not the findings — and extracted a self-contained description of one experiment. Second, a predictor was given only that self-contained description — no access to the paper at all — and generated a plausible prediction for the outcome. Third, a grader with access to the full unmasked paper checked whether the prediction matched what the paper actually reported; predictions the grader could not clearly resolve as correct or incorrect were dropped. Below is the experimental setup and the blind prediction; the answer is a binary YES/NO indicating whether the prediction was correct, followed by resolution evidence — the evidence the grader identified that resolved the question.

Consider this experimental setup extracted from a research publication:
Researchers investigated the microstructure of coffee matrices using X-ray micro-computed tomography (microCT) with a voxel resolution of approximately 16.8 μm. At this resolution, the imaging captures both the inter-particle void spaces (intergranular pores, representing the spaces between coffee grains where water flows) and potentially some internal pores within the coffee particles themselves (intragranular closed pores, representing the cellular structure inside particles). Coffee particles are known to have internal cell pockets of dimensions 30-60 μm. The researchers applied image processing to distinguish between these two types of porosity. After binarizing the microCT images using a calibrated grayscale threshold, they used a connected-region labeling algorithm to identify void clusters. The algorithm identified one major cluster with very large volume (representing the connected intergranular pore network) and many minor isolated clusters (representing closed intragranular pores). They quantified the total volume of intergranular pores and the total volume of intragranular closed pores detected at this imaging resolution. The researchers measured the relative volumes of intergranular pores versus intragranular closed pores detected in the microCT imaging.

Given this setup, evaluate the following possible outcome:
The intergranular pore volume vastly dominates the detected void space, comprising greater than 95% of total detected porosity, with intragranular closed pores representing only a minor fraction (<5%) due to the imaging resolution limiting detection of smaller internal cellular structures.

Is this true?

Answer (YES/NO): YES